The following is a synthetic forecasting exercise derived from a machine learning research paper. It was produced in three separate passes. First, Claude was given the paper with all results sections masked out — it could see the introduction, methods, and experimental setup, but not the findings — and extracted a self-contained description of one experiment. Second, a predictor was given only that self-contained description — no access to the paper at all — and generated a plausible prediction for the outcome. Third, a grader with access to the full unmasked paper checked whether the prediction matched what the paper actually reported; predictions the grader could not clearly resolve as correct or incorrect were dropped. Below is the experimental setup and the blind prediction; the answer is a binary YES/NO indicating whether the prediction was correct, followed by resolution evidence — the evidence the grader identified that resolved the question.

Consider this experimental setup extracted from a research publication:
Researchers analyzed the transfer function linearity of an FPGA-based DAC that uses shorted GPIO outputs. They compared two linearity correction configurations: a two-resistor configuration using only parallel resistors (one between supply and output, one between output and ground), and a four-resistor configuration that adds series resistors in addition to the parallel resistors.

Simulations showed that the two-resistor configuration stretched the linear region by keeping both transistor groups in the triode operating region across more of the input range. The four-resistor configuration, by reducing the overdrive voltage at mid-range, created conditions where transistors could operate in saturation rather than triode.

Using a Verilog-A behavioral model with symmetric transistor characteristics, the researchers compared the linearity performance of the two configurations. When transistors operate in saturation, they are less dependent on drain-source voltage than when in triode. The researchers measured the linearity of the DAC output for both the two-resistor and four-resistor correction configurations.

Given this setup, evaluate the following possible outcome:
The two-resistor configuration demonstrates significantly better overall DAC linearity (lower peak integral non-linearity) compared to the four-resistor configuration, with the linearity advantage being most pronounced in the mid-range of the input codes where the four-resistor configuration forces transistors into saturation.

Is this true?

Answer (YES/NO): NO